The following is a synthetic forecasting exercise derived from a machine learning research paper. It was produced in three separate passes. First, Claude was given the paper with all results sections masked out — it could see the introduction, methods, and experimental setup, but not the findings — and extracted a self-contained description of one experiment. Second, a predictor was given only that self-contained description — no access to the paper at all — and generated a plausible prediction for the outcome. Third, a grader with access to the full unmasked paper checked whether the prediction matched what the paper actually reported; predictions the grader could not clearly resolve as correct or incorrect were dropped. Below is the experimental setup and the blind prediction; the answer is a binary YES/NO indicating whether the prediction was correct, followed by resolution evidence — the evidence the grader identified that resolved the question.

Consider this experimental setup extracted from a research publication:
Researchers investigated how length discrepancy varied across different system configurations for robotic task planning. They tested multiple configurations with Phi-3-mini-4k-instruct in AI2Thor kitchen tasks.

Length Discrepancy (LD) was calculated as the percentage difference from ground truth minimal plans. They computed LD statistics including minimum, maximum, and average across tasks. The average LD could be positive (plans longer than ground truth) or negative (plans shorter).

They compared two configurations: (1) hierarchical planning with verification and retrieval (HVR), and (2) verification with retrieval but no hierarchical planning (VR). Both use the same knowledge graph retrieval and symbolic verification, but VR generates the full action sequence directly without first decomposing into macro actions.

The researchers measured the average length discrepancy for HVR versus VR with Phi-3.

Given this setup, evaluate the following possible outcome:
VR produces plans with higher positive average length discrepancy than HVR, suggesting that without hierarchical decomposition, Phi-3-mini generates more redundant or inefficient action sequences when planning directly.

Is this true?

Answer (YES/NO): NO